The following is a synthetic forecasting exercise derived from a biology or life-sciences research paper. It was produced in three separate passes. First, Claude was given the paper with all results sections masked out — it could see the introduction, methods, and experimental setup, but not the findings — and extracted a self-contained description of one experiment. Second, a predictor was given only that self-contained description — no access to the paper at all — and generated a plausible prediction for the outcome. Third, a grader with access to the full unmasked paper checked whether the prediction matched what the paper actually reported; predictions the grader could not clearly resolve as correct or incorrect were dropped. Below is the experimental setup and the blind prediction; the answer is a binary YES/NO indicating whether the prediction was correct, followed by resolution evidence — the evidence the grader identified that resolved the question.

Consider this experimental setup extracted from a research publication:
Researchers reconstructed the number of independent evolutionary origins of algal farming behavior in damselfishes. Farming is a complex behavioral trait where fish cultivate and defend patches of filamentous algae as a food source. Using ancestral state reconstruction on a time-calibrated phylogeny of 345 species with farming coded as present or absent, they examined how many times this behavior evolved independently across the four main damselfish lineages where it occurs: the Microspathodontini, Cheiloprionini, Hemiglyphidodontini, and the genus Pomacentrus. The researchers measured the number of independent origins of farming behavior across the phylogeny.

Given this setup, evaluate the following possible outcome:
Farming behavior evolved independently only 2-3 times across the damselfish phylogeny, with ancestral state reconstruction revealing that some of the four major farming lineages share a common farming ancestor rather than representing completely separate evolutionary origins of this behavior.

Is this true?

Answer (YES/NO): NO